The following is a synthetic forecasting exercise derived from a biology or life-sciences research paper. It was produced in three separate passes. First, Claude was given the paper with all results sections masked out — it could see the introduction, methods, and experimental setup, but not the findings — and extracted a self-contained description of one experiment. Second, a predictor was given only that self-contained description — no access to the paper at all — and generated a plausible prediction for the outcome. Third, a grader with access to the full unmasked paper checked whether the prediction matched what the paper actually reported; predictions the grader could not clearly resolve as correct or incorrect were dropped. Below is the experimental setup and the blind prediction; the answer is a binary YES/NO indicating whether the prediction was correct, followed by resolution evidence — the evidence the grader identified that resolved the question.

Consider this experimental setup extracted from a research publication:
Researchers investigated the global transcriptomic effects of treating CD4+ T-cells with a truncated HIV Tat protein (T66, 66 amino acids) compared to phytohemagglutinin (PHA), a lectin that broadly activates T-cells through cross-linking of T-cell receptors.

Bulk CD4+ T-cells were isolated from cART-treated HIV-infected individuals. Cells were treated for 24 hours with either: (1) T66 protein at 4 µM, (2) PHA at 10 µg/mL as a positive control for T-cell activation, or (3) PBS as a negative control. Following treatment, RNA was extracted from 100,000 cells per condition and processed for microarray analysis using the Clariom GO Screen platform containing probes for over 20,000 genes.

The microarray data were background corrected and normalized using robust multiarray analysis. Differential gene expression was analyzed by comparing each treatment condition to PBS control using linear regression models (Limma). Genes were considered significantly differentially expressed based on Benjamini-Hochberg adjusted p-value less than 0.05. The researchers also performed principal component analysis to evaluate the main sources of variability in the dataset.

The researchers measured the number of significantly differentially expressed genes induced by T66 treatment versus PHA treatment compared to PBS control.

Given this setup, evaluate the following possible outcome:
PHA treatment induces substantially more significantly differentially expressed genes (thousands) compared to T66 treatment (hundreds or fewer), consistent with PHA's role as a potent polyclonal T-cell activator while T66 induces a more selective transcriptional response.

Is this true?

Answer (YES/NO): NO